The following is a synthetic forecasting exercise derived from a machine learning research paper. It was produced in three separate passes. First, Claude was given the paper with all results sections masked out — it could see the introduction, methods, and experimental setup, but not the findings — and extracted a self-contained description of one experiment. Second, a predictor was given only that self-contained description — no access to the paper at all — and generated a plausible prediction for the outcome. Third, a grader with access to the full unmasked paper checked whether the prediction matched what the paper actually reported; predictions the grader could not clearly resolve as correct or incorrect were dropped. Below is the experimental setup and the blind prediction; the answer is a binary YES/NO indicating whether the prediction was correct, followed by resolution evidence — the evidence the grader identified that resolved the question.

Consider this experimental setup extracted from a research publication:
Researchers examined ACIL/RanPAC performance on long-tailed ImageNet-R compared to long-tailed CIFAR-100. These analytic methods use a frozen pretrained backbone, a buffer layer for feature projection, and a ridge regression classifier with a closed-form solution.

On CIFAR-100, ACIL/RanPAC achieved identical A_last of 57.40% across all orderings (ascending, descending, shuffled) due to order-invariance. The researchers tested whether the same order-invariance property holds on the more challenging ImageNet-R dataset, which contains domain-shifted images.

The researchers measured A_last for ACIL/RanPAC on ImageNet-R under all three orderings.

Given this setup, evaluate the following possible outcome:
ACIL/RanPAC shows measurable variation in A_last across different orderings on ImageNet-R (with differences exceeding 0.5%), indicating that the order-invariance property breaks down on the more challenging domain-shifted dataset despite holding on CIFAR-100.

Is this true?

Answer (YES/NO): NO